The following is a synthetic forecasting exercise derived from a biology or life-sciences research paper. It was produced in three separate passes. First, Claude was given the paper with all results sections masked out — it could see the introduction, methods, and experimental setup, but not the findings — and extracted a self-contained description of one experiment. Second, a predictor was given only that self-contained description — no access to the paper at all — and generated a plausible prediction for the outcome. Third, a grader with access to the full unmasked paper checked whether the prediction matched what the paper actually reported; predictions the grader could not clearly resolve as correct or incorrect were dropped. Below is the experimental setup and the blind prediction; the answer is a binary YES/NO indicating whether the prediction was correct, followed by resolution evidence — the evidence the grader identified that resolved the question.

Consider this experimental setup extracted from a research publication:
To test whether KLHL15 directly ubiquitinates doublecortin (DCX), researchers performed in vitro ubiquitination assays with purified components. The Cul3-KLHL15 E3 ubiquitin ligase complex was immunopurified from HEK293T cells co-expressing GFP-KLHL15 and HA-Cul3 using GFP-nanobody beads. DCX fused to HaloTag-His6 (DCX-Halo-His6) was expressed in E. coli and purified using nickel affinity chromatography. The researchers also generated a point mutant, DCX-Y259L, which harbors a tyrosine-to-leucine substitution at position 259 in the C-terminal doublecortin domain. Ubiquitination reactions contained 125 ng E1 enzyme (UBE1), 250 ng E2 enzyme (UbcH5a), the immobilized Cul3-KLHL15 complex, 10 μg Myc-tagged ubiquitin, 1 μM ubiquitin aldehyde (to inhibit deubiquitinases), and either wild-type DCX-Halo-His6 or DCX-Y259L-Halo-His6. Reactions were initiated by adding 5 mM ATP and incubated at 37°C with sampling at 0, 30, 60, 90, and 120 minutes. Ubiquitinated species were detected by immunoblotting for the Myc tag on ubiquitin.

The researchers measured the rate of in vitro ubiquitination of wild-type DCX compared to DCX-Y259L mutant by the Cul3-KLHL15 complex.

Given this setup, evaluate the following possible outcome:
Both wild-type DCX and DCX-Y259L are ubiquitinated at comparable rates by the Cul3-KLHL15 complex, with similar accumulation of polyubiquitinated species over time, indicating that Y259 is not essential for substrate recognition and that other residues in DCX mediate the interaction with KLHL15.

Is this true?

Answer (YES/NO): NO